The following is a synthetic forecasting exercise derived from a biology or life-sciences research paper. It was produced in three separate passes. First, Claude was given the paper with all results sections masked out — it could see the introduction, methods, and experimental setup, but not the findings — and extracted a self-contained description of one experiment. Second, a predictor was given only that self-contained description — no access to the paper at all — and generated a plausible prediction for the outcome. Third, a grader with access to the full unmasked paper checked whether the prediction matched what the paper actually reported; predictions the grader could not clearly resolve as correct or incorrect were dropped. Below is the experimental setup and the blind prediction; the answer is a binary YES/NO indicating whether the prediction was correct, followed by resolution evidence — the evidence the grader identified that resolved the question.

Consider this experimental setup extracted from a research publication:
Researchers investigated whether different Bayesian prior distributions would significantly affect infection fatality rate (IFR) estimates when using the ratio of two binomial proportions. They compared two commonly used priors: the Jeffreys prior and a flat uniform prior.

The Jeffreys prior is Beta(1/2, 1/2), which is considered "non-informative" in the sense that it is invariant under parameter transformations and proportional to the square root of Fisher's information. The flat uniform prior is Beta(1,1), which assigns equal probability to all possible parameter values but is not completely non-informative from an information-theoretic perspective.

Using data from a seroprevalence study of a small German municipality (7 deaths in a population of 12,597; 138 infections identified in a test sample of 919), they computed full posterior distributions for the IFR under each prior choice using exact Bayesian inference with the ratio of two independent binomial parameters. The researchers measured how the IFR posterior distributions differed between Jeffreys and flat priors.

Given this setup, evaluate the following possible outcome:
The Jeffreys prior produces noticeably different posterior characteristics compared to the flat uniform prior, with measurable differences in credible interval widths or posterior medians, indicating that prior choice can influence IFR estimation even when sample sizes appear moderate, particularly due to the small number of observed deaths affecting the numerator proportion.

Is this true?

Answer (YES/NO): NO